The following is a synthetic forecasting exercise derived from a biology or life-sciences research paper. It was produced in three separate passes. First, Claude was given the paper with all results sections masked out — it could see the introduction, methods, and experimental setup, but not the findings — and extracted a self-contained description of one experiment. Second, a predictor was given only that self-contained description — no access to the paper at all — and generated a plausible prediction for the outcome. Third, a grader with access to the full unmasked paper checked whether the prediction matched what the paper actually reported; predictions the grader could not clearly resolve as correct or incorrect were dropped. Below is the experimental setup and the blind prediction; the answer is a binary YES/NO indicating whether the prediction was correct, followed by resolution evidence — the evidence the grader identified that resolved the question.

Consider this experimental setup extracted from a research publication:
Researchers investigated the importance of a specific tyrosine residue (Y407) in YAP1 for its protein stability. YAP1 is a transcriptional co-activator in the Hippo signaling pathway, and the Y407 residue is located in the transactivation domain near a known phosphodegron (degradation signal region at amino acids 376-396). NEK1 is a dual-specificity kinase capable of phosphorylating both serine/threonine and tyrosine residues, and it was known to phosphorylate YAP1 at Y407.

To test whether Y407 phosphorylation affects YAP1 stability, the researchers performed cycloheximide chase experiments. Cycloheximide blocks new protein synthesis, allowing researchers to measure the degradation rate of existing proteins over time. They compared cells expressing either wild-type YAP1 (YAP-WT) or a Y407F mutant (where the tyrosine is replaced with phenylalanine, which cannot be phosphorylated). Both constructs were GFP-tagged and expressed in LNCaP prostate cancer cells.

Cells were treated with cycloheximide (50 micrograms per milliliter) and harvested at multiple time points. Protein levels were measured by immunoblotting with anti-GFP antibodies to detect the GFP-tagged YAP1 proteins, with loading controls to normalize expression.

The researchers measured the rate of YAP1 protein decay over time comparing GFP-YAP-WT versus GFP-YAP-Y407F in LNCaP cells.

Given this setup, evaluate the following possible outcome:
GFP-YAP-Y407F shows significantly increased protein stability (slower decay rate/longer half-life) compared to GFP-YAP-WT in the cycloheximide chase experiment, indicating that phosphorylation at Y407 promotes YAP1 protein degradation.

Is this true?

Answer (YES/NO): NO